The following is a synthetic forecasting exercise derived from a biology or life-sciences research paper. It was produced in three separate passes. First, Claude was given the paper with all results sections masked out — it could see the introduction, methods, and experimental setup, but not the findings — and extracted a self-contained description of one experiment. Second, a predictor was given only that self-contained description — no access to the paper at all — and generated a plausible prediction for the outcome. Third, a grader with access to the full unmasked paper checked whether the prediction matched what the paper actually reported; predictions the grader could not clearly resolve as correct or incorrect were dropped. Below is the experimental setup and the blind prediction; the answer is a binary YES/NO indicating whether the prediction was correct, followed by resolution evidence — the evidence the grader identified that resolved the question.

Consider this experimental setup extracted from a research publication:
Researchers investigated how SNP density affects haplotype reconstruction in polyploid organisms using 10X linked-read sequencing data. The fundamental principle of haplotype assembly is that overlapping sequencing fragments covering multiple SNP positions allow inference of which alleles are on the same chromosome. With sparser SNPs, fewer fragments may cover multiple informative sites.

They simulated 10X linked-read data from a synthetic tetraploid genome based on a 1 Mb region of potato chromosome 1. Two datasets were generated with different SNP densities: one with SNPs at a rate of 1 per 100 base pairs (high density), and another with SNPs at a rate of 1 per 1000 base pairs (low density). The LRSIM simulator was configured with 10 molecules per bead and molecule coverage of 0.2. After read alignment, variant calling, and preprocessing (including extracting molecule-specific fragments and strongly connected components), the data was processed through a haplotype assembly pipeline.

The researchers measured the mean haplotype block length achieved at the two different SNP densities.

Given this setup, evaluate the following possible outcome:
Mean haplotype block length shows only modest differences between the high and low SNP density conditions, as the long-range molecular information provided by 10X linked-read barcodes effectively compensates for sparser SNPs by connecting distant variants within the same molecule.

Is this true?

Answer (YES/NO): NO